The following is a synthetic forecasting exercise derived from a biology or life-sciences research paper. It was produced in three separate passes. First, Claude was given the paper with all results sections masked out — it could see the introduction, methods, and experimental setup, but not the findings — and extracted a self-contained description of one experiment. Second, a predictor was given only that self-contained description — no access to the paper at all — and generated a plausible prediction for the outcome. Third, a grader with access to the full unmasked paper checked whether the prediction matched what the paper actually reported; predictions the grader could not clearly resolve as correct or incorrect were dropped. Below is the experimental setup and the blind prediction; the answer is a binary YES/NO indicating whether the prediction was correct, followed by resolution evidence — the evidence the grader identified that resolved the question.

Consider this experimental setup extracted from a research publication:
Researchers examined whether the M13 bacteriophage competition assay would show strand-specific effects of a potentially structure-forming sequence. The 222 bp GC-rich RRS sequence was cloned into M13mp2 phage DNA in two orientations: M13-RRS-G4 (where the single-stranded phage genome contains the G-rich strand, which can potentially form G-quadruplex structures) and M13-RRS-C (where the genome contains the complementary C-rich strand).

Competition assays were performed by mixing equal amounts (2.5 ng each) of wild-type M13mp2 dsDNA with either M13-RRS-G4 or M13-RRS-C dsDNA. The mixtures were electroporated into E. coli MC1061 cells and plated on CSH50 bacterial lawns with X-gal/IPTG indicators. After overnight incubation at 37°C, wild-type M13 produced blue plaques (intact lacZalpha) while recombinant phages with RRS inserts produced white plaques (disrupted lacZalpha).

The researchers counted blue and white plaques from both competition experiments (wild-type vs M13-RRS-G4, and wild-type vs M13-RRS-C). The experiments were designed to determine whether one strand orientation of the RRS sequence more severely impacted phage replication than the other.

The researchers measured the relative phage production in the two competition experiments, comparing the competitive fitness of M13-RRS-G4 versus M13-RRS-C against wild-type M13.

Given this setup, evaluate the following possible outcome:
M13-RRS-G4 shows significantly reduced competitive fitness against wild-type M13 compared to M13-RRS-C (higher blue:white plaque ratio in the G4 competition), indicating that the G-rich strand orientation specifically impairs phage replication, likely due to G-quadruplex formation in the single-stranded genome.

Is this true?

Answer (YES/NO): NO